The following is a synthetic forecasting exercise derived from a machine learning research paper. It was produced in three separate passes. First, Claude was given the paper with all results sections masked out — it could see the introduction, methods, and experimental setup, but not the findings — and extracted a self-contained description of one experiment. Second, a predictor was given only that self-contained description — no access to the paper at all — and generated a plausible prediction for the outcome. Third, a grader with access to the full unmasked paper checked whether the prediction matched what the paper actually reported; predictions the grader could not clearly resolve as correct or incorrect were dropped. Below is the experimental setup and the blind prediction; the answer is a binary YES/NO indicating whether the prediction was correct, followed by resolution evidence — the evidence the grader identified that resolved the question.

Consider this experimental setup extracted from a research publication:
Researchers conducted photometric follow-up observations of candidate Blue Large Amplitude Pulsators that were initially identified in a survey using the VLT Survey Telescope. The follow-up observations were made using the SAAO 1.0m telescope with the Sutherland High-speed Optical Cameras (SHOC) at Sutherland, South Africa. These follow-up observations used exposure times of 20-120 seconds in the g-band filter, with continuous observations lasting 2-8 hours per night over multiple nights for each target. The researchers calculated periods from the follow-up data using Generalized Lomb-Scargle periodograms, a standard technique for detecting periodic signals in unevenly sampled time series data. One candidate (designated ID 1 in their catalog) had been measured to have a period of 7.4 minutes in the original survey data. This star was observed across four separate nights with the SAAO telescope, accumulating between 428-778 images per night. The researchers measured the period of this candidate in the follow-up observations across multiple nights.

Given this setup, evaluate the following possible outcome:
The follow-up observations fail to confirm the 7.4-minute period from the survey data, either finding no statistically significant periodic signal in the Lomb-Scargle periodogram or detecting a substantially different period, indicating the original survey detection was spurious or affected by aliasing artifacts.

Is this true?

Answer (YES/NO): NO